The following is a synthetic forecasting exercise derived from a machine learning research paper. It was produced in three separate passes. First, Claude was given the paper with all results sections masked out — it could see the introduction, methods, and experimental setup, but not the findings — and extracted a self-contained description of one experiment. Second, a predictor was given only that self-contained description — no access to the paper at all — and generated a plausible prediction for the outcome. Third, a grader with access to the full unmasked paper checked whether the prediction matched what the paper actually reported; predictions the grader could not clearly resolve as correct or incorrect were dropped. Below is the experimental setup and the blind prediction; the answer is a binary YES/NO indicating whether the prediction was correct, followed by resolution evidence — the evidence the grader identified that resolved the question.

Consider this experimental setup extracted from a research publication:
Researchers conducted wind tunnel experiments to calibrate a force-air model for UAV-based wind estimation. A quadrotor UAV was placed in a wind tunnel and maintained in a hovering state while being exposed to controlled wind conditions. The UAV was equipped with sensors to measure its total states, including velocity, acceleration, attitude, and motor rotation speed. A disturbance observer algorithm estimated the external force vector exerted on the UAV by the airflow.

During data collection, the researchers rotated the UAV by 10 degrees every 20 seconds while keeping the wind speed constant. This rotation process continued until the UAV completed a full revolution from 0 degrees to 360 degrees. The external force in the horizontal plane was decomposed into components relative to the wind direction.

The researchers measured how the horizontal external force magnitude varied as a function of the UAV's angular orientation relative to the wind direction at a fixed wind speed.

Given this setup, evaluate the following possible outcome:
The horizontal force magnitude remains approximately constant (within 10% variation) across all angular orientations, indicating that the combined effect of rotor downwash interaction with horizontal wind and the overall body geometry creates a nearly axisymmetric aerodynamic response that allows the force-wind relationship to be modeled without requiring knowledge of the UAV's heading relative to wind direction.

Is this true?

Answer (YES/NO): NO